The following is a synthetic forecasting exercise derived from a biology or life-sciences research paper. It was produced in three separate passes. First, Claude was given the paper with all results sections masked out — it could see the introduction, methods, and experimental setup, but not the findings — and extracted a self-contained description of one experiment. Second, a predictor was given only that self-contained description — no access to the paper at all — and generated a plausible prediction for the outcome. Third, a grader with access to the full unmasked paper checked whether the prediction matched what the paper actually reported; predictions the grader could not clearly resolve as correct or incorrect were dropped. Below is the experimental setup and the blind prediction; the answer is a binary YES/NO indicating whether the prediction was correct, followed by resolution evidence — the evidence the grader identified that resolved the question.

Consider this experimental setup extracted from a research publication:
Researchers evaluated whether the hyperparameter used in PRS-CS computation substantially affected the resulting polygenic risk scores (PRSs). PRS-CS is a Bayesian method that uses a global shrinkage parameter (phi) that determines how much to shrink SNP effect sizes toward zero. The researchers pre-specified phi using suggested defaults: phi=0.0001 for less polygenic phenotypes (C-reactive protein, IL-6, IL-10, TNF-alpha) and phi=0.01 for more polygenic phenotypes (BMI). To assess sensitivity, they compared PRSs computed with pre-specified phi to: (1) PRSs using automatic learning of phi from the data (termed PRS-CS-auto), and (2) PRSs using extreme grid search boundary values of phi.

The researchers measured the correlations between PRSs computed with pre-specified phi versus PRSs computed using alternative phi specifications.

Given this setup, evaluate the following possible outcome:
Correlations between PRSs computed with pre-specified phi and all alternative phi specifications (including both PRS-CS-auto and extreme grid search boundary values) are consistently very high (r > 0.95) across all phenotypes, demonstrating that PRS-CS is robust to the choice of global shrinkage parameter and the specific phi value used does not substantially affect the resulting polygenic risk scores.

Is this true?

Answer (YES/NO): NO